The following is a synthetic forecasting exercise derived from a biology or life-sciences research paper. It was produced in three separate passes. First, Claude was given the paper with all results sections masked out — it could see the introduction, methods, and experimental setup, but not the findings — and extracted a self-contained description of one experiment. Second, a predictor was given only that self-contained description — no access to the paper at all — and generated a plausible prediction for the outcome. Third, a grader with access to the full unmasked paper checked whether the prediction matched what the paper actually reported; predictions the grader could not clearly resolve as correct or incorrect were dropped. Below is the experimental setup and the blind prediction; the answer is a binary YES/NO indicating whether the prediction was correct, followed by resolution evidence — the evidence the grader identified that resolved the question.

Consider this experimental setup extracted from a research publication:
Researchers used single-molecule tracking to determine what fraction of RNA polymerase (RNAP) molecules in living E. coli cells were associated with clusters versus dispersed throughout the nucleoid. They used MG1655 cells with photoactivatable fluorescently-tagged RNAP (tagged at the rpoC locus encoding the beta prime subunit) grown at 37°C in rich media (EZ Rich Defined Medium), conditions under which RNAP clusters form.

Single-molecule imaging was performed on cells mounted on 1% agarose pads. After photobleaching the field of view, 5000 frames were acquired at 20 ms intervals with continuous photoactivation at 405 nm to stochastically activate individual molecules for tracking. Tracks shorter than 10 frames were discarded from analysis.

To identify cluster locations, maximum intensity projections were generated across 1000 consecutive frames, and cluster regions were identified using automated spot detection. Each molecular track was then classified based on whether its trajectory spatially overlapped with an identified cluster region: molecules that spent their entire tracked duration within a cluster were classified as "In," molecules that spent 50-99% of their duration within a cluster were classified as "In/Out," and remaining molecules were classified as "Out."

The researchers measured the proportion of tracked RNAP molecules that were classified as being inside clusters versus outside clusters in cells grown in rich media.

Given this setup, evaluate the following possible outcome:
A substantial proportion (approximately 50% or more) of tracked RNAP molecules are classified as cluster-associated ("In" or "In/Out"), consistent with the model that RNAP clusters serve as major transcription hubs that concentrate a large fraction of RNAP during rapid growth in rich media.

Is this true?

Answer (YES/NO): NO